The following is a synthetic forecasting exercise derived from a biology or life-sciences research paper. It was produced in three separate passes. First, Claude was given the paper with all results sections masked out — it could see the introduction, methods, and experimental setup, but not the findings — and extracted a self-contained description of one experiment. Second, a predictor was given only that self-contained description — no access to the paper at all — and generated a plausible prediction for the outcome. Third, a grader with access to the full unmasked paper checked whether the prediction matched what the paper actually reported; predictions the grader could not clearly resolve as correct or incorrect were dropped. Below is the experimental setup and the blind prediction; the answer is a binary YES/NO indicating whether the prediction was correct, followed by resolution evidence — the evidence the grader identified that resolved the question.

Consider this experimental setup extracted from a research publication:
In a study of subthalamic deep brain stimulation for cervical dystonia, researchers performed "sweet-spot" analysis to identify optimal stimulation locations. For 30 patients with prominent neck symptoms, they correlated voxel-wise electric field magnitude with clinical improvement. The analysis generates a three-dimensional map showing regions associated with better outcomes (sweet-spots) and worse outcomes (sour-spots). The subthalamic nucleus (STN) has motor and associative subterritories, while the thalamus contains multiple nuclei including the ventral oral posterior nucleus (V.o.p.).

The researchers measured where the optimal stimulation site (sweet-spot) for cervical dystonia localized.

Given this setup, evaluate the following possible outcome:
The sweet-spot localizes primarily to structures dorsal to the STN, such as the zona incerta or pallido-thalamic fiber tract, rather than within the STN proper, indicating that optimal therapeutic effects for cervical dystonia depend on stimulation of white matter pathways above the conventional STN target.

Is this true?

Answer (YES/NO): NO